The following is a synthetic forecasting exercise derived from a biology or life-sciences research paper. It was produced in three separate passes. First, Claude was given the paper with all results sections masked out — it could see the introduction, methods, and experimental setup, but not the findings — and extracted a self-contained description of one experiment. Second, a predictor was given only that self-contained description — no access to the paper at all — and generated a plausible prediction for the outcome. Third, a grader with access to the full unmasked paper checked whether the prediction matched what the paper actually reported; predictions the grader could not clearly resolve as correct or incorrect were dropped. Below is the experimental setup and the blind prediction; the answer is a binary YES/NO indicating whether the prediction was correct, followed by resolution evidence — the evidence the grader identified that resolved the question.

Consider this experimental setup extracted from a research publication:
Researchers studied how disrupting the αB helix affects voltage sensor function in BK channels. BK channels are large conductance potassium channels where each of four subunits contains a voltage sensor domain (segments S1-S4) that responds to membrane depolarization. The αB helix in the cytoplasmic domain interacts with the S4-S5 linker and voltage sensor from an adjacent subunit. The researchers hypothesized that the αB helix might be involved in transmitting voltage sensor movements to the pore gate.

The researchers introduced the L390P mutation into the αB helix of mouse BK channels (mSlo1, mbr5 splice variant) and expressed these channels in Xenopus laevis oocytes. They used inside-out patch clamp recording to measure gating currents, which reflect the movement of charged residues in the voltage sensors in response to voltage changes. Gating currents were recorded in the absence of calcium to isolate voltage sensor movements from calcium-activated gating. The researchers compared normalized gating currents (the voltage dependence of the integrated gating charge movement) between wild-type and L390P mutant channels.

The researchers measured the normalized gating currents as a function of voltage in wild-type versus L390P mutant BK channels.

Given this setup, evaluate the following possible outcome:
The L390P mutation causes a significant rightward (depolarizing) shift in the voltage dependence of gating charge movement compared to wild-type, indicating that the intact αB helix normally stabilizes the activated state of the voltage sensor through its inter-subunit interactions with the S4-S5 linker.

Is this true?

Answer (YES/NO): NO